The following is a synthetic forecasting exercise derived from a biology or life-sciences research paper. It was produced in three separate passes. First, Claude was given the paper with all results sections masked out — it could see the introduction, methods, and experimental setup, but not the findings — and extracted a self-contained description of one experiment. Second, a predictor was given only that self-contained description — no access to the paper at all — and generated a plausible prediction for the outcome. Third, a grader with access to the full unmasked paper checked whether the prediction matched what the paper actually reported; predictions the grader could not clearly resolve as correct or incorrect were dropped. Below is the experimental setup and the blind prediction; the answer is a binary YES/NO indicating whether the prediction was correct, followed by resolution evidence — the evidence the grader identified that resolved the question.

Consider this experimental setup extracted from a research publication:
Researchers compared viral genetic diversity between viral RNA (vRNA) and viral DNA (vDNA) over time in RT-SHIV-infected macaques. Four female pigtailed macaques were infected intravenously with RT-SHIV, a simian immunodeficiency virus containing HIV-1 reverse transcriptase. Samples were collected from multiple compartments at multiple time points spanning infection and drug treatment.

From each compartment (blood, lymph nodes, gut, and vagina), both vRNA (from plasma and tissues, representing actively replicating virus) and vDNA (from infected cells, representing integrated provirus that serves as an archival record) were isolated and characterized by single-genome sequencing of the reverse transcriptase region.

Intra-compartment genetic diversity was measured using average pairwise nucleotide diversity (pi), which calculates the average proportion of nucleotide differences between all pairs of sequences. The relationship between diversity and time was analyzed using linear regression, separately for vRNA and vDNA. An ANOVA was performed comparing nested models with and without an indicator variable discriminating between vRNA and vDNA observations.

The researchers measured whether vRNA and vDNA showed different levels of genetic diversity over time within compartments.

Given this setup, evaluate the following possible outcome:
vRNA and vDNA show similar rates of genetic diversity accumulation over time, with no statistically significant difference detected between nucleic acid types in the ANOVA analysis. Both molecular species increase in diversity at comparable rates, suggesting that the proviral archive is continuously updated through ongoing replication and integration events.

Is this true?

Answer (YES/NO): NO